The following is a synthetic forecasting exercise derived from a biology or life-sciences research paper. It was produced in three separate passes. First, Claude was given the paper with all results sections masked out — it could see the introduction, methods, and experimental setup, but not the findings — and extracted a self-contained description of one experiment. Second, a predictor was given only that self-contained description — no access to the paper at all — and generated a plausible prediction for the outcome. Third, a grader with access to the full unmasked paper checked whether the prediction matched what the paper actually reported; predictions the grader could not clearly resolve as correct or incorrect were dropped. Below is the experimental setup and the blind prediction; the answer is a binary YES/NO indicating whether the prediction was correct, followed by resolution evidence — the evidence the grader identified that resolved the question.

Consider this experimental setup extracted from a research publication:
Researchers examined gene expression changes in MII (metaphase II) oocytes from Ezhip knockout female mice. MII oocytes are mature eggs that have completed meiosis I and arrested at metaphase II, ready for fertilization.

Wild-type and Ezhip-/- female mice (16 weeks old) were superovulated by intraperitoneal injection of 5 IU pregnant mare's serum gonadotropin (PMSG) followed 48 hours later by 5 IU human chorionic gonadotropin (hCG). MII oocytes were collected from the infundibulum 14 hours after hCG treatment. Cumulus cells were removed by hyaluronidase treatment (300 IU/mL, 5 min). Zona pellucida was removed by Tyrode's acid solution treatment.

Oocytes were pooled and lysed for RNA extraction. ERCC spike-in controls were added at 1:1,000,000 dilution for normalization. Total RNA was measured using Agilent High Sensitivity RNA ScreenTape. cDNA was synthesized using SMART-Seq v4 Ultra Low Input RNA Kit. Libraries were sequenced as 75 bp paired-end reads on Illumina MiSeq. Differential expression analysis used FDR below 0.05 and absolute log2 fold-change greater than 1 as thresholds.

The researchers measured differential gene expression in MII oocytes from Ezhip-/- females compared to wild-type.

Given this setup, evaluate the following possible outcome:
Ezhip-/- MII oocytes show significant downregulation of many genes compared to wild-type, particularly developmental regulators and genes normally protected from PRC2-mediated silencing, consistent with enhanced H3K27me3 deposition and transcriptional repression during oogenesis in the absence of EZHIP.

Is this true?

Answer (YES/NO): NO